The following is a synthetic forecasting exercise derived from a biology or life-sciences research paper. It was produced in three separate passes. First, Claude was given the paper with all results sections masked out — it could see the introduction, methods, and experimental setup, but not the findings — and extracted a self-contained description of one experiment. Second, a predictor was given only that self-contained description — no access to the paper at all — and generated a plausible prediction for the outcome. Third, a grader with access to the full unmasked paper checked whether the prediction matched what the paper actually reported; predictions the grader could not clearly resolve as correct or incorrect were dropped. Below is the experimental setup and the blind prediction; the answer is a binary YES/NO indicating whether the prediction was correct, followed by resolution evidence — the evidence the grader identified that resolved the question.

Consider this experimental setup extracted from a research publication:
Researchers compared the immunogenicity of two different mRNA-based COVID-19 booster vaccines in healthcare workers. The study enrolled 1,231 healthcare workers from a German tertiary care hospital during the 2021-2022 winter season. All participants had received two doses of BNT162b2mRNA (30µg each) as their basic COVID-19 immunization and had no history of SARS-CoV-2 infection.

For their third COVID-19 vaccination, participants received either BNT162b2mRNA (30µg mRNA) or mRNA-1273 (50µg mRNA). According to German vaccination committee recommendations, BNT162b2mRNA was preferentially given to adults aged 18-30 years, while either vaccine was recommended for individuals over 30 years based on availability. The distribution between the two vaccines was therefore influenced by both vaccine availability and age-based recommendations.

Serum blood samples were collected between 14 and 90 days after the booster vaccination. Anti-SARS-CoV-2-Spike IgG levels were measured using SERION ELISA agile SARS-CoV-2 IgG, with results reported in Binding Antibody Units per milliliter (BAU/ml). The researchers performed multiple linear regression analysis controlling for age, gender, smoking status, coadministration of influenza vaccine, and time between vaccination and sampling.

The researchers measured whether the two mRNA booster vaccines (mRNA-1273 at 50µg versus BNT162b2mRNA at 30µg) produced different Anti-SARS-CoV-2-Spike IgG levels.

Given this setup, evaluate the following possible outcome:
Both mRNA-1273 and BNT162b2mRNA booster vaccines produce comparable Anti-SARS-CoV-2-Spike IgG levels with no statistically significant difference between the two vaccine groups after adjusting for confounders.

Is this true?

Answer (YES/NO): NO